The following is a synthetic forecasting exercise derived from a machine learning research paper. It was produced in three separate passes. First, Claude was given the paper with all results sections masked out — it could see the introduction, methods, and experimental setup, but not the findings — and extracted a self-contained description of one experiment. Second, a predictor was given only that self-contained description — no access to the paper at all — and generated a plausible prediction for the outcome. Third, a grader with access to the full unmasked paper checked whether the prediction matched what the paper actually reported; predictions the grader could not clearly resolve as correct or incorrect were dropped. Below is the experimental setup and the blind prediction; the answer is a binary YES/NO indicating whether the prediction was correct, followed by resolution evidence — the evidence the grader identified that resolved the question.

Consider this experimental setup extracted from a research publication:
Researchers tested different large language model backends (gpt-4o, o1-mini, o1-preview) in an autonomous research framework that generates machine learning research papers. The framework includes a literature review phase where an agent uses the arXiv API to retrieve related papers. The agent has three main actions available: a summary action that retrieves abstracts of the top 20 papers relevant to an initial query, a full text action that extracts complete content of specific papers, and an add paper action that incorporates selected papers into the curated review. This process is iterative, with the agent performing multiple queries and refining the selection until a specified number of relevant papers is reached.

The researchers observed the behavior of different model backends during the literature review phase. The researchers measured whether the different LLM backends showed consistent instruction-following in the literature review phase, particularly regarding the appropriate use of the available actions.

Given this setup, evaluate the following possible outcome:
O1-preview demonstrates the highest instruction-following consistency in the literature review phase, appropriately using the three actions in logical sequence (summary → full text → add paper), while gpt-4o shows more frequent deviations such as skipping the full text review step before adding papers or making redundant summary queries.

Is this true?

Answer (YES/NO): NO